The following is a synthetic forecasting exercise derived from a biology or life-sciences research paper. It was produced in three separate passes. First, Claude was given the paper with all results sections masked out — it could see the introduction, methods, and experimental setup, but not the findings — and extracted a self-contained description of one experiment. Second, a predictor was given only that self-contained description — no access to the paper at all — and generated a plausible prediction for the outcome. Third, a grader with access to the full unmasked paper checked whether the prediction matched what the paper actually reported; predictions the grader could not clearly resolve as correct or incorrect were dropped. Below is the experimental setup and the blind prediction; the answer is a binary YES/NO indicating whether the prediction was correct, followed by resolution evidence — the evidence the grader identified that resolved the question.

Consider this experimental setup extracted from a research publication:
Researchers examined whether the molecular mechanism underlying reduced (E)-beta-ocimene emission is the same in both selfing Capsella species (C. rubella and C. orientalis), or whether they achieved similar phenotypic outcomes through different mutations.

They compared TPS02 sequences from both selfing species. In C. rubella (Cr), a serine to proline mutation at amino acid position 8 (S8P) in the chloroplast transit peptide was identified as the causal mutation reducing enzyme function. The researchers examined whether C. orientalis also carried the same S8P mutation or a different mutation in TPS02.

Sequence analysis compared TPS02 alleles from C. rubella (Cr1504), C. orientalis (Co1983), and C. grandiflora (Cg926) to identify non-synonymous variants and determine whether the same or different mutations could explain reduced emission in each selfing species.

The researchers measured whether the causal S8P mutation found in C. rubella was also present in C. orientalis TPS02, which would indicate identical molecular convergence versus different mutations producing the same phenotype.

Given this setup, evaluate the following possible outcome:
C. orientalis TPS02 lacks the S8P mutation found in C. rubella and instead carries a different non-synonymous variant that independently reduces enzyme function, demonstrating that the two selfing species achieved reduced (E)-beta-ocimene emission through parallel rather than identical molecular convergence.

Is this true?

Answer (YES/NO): NO